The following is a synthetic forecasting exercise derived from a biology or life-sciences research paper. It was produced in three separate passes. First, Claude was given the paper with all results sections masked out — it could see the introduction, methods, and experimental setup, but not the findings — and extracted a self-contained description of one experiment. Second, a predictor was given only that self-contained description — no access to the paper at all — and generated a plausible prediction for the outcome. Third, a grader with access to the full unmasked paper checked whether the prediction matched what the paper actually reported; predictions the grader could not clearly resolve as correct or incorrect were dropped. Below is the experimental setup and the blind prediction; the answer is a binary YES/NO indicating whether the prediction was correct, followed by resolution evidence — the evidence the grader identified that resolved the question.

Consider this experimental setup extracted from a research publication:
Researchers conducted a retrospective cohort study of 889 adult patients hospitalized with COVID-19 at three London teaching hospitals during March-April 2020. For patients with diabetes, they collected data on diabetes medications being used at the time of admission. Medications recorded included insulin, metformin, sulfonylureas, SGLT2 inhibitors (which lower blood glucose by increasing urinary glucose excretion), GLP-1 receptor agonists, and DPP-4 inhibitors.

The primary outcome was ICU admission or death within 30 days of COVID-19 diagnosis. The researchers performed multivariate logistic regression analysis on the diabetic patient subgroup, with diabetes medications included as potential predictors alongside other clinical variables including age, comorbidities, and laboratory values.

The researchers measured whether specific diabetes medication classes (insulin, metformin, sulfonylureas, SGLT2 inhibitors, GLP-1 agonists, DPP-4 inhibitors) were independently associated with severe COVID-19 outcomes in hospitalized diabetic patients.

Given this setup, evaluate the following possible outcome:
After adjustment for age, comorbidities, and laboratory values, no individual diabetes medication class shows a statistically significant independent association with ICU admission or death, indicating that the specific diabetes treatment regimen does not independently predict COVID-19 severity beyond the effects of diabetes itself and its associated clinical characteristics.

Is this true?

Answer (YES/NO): YES